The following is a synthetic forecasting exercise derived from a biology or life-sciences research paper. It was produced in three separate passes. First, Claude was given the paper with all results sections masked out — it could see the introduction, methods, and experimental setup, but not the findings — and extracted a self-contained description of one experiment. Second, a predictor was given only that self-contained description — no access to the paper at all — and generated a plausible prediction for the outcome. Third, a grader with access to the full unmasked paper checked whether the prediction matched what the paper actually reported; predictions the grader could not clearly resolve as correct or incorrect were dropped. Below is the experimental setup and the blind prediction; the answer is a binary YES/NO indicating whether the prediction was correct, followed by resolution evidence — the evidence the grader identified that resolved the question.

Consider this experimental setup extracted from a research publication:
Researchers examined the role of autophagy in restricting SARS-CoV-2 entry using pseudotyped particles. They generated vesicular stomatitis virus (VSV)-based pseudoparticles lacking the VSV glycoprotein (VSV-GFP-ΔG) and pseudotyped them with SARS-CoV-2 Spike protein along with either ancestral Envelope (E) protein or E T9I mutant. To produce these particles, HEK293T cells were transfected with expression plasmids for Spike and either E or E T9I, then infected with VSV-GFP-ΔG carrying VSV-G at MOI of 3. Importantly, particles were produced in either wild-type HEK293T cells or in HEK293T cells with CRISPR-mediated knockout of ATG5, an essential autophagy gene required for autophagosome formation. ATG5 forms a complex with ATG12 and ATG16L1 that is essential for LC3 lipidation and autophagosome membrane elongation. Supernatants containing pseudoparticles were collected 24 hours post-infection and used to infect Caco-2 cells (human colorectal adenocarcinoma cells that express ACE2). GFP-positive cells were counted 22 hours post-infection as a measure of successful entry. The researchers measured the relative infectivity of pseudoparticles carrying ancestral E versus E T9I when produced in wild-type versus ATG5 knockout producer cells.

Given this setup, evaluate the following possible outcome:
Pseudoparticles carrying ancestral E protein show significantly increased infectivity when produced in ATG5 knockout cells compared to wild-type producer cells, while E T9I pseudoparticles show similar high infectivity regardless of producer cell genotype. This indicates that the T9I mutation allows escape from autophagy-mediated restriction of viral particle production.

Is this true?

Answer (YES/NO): NO